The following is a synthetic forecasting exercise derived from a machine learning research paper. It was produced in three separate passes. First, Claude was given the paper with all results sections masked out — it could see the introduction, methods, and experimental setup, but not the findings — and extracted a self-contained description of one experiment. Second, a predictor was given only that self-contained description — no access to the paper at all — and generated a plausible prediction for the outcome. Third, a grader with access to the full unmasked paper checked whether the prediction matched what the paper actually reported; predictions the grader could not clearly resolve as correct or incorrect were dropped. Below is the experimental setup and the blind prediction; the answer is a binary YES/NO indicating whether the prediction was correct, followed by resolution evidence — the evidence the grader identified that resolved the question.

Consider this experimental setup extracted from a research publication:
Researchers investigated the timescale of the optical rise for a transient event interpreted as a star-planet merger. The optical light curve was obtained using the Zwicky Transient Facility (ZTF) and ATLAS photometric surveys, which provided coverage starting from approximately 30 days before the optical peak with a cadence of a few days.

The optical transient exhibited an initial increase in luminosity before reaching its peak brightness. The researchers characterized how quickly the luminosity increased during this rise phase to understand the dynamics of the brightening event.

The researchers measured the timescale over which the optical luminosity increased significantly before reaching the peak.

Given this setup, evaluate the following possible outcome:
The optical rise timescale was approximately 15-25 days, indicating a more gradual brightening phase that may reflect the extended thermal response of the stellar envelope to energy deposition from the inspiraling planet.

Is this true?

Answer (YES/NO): NO